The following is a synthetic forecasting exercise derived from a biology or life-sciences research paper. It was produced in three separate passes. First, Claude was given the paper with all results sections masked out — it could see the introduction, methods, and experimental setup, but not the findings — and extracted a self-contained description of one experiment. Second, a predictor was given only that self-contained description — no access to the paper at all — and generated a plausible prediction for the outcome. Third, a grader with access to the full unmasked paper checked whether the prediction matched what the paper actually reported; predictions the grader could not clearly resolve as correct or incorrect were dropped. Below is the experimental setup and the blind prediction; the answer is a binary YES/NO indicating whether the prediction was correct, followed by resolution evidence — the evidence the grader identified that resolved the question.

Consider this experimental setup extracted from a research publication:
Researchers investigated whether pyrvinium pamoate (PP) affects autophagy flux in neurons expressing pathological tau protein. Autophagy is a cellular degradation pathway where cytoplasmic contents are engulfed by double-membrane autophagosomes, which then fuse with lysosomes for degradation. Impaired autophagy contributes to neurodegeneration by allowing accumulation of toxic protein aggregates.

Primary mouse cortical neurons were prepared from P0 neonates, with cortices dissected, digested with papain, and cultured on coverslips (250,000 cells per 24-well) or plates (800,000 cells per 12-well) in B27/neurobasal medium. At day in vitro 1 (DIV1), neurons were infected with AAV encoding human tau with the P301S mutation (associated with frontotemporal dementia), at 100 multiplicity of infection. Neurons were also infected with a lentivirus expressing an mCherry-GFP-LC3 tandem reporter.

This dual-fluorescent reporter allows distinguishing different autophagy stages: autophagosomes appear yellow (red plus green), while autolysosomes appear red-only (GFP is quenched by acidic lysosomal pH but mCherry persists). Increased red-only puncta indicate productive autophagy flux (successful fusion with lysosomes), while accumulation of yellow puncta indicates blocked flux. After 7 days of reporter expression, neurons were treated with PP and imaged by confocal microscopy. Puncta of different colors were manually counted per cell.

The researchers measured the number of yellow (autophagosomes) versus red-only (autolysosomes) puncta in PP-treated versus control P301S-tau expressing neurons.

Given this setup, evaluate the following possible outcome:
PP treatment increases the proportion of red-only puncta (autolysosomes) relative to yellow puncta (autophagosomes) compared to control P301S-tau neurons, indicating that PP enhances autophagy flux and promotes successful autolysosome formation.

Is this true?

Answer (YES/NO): YES